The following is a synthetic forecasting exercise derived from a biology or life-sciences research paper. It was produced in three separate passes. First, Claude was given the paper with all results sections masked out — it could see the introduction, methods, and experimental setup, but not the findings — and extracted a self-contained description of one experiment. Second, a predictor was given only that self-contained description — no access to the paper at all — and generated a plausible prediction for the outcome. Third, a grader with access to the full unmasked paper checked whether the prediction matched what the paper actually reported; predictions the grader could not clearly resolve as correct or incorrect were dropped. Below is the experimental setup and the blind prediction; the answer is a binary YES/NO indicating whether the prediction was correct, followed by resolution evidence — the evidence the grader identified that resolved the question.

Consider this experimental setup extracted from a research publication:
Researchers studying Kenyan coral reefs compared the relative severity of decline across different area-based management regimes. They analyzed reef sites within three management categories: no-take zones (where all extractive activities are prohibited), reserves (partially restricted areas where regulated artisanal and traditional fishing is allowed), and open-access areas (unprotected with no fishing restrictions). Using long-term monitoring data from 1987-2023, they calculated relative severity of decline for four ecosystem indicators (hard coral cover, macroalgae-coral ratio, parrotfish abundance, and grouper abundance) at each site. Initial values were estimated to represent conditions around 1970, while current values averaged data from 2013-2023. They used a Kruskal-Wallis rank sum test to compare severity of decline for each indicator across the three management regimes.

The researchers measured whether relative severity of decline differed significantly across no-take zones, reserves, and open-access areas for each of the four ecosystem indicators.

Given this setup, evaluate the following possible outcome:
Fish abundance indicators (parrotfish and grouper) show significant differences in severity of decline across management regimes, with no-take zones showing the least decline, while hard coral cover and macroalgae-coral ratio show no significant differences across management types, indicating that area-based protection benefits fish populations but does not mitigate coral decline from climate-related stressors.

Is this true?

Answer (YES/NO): NO